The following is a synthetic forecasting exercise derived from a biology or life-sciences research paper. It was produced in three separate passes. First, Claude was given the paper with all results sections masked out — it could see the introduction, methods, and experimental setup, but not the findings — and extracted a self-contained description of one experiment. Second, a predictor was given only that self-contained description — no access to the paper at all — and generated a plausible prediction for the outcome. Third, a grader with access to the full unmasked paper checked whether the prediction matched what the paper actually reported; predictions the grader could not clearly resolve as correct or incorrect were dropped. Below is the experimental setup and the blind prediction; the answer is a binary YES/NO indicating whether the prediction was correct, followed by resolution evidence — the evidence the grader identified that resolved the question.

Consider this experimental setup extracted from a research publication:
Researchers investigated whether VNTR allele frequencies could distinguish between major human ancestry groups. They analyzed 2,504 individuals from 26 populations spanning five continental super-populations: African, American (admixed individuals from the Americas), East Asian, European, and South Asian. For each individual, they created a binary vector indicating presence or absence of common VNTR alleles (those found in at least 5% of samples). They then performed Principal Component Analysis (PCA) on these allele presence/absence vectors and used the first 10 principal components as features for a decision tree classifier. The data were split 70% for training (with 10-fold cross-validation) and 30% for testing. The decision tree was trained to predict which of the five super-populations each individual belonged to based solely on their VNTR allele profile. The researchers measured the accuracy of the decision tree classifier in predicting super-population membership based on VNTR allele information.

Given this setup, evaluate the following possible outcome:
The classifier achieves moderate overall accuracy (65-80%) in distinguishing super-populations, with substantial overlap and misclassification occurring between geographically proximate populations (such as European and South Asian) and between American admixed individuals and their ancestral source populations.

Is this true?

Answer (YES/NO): NO